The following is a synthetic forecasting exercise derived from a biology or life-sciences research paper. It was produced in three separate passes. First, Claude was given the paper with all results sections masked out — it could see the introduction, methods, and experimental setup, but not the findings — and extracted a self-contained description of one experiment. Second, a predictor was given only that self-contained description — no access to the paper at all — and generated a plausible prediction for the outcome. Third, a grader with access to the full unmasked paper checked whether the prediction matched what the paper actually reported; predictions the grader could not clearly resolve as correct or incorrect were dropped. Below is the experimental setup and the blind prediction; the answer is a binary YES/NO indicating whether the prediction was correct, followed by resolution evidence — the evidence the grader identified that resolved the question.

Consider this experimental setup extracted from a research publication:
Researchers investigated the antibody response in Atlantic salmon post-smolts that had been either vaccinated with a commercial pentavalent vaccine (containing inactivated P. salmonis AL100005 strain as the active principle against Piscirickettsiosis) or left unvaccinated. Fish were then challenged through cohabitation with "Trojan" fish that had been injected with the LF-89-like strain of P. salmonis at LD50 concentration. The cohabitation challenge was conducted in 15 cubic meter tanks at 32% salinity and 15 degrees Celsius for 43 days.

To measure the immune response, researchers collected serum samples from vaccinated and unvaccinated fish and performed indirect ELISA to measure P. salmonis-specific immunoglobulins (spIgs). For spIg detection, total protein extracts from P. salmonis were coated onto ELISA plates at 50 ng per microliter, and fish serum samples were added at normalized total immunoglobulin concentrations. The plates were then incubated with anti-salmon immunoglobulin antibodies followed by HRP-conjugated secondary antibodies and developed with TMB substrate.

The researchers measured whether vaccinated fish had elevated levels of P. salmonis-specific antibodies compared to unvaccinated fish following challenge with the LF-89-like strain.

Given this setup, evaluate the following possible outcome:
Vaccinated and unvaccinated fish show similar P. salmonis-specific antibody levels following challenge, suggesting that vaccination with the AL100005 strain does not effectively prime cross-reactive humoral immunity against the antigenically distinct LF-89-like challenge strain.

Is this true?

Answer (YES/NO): NO